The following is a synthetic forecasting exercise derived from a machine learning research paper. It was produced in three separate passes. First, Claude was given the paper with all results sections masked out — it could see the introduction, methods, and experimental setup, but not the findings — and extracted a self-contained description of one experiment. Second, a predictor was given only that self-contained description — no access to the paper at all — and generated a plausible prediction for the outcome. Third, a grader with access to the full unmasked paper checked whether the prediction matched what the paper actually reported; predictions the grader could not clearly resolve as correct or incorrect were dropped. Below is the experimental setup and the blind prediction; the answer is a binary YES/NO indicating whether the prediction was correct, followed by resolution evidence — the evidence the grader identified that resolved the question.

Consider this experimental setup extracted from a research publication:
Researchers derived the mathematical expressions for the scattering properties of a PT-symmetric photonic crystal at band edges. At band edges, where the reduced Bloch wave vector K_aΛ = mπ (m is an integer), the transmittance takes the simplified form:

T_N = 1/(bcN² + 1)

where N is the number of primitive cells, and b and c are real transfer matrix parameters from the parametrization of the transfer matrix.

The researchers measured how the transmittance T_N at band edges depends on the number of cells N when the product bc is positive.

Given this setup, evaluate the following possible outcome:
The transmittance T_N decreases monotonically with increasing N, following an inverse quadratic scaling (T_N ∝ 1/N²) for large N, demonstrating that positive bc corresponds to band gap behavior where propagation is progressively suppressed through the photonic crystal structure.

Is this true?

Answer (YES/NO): YES